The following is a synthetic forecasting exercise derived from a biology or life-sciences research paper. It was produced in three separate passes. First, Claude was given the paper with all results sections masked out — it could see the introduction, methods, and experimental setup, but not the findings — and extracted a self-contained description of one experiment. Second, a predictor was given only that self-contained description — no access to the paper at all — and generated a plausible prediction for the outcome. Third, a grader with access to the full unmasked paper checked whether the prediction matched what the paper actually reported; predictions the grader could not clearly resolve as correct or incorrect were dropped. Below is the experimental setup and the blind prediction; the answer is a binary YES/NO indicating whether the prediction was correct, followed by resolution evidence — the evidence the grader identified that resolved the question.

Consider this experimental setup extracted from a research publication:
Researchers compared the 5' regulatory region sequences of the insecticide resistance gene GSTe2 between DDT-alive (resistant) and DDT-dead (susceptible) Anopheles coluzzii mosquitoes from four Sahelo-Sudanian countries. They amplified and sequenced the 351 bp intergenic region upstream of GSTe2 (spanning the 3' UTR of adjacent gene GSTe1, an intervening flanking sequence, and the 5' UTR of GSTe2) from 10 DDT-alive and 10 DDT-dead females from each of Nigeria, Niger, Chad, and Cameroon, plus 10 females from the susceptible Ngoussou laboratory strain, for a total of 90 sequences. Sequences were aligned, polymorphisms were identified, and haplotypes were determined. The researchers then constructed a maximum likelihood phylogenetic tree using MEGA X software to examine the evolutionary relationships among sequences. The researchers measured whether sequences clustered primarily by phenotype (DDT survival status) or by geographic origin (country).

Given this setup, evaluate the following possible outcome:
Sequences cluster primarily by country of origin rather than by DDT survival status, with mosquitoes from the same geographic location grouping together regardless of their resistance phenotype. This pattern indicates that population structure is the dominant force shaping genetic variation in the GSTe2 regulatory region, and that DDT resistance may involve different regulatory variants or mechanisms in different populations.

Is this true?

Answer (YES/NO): NO